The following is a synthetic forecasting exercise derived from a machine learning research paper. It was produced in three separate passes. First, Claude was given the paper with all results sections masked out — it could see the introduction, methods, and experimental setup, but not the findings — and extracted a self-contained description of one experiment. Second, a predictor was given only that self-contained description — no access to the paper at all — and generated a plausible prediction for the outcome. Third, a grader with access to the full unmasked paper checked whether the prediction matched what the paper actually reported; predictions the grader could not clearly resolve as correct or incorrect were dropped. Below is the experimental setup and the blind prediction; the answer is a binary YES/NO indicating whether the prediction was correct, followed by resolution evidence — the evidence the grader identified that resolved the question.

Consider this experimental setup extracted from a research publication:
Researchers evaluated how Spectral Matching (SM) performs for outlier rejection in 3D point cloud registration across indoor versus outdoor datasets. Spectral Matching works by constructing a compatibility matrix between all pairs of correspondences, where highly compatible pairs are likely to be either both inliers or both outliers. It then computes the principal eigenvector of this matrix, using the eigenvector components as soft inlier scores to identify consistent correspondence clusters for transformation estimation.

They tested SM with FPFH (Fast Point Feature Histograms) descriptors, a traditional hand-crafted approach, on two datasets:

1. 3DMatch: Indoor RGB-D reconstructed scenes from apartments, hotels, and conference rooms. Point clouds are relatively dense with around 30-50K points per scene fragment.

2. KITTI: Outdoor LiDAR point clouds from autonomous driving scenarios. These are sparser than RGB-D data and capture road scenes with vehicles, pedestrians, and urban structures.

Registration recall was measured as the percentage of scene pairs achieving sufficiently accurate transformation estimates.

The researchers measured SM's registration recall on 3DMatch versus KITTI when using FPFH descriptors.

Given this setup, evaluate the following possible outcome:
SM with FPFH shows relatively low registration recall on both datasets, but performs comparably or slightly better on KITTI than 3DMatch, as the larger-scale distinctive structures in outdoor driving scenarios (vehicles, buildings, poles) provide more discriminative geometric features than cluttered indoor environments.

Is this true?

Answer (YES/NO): NO